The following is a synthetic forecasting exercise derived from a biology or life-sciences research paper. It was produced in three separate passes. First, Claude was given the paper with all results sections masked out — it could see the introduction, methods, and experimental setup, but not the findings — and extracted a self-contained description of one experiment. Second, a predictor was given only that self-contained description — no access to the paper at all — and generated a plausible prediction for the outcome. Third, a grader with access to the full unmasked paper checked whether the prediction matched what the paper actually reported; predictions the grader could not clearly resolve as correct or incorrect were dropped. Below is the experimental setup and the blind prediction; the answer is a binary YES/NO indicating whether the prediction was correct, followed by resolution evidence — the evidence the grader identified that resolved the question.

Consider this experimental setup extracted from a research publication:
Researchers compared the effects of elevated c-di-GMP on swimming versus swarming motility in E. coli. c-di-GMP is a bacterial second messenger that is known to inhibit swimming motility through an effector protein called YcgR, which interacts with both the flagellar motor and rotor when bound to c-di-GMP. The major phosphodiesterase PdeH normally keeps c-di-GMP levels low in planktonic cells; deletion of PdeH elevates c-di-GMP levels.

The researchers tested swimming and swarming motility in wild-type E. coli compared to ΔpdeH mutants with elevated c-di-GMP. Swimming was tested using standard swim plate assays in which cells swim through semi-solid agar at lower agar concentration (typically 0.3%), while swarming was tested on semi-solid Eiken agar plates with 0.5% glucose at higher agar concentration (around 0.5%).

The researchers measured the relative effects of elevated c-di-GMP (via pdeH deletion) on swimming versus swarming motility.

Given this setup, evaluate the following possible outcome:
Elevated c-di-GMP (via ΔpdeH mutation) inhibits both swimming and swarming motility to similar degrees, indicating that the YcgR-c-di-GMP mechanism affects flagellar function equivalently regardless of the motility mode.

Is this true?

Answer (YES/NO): NO